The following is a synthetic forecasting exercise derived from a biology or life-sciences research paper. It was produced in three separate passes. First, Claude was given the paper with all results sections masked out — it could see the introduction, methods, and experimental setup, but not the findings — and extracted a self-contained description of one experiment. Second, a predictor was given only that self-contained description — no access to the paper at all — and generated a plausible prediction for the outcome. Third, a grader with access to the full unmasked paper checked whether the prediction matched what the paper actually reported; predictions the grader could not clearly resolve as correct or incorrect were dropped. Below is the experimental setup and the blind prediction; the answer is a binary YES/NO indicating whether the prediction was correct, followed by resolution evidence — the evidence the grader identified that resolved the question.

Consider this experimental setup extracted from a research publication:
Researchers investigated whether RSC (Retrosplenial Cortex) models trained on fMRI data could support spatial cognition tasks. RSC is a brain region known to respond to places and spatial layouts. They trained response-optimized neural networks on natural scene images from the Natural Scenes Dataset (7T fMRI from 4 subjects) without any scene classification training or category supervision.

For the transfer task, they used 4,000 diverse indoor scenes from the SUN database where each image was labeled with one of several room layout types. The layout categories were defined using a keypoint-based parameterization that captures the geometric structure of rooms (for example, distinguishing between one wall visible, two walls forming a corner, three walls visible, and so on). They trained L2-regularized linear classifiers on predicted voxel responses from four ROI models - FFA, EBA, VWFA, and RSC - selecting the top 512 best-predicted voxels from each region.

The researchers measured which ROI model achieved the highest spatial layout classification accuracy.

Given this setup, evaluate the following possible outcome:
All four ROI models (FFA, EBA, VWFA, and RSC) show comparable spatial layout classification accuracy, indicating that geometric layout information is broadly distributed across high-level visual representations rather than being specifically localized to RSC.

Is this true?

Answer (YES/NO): NO